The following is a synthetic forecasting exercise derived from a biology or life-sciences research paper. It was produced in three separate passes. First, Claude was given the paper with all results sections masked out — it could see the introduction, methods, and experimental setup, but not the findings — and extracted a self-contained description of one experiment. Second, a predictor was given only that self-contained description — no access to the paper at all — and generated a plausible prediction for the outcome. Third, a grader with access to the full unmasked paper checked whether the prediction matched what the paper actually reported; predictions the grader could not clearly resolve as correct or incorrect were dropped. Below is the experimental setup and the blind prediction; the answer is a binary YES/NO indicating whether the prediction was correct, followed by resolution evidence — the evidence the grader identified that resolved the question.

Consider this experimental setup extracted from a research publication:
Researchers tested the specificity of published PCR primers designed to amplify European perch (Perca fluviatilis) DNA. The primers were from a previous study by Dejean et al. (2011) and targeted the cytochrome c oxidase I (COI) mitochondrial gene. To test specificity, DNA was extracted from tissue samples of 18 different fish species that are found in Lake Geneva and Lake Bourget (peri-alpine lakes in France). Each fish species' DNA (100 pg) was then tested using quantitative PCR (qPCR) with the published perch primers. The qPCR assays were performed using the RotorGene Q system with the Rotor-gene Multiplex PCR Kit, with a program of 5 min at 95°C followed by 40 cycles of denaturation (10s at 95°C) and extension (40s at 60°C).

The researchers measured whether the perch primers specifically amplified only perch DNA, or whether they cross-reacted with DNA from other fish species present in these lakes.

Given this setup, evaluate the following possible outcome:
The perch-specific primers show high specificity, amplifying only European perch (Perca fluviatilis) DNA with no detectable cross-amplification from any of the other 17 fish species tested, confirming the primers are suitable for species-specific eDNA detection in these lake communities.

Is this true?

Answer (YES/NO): NO